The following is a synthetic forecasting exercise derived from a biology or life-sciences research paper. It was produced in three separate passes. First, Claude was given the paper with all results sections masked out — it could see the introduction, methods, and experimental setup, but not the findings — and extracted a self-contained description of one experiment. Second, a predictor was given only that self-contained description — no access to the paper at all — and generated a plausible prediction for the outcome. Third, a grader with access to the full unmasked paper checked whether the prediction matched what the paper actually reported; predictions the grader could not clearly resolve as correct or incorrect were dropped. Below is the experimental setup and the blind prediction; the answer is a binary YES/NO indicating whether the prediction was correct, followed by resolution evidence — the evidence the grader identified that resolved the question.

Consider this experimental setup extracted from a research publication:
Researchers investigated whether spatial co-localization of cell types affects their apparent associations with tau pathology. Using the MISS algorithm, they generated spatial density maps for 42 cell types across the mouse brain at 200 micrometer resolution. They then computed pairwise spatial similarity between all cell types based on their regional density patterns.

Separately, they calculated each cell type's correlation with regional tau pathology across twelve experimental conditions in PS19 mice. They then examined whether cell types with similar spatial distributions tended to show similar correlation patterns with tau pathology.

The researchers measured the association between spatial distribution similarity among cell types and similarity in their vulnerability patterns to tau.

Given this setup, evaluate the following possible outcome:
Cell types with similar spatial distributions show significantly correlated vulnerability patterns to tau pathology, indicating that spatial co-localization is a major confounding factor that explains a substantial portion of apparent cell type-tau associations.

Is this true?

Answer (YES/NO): NO